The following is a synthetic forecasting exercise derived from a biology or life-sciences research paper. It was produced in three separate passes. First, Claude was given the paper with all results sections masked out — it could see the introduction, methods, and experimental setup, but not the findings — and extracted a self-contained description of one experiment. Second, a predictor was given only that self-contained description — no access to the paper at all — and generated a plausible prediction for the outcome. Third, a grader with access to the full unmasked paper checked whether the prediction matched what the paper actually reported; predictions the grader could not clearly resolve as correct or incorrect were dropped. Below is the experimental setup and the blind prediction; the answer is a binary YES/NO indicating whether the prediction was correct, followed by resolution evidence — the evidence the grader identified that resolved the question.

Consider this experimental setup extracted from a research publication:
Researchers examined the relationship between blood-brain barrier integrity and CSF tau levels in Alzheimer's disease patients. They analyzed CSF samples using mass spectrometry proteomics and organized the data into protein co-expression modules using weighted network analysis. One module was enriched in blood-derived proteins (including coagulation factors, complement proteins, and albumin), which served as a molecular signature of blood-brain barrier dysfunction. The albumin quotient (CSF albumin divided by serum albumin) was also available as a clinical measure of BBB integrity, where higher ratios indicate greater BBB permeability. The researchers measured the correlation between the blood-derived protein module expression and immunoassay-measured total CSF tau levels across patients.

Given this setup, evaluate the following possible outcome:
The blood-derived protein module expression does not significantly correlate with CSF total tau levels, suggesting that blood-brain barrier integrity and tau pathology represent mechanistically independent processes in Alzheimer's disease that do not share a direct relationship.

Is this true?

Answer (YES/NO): NO